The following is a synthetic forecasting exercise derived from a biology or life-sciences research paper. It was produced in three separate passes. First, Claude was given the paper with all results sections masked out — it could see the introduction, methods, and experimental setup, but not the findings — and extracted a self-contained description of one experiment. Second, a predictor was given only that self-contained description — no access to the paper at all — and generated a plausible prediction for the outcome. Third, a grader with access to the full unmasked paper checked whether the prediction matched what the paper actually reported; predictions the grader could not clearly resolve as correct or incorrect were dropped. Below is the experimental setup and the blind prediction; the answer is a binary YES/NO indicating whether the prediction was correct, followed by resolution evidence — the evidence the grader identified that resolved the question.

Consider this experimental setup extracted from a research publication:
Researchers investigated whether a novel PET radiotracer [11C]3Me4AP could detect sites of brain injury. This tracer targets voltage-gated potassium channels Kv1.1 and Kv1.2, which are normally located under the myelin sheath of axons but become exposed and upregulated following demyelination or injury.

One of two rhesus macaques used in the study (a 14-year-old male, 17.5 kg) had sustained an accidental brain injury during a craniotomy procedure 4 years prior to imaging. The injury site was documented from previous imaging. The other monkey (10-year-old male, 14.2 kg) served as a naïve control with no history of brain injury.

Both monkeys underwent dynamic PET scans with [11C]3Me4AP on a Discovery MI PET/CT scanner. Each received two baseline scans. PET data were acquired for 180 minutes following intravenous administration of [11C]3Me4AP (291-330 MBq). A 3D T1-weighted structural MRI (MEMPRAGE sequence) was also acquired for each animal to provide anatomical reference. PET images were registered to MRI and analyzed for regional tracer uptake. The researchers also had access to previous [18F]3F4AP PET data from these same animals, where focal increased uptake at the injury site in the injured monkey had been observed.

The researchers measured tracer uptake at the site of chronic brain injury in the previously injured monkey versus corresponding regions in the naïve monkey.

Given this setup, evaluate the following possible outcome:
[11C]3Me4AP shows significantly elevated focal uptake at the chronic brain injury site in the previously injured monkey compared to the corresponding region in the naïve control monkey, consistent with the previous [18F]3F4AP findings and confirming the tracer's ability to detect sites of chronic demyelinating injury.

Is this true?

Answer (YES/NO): NO